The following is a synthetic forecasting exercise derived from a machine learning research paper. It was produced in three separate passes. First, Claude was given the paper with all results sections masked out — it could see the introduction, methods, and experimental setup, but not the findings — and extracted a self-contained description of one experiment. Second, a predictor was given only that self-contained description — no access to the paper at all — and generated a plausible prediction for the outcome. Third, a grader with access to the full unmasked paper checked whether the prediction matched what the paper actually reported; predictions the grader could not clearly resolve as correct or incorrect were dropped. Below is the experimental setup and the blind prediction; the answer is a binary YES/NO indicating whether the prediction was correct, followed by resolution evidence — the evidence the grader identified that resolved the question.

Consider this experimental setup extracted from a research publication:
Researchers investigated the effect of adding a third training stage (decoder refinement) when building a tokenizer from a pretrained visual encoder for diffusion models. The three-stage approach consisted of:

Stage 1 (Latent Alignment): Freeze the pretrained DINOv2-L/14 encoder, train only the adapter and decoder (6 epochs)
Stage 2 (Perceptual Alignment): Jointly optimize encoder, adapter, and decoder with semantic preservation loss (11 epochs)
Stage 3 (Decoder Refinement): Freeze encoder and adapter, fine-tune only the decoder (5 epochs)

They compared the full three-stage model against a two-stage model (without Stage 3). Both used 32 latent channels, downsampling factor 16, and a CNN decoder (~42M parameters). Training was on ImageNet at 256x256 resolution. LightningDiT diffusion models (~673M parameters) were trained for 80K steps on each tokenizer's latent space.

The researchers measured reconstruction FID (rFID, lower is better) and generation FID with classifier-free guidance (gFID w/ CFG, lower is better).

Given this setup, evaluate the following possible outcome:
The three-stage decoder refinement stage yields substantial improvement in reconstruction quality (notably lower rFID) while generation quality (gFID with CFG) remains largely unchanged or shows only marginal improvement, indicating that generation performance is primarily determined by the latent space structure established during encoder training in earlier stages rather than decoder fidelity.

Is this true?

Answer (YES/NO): NO